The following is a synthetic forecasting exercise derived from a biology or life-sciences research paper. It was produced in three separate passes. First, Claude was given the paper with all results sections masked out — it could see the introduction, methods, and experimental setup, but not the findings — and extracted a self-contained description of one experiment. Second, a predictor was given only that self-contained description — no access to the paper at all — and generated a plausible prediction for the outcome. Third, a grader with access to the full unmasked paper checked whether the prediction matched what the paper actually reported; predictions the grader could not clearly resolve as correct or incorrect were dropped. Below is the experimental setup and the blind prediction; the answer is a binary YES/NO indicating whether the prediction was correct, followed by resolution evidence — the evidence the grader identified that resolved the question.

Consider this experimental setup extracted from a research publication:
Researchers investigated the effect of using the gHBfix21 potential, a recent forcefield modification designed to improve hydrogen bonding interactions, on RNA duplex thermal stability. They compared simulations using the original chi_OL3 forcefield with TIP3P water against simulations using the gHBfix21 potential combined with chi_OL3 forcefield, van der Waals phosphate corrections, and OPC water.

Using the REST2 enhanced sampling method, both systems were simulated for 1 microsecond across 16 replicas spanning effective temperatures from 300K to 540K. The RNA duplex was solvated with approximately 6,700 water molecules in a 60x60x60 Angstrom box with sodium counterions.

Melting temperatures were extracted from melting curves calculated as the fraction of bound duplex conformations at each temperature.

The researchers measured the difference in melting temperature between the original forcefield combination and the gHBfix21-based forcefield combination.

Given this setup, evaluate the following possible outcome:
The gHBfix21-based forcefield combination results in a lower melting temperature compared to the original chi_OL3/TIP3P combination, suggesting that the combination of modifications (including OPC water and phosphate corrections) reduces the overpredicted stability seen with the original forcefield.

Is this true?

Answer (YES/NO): NO